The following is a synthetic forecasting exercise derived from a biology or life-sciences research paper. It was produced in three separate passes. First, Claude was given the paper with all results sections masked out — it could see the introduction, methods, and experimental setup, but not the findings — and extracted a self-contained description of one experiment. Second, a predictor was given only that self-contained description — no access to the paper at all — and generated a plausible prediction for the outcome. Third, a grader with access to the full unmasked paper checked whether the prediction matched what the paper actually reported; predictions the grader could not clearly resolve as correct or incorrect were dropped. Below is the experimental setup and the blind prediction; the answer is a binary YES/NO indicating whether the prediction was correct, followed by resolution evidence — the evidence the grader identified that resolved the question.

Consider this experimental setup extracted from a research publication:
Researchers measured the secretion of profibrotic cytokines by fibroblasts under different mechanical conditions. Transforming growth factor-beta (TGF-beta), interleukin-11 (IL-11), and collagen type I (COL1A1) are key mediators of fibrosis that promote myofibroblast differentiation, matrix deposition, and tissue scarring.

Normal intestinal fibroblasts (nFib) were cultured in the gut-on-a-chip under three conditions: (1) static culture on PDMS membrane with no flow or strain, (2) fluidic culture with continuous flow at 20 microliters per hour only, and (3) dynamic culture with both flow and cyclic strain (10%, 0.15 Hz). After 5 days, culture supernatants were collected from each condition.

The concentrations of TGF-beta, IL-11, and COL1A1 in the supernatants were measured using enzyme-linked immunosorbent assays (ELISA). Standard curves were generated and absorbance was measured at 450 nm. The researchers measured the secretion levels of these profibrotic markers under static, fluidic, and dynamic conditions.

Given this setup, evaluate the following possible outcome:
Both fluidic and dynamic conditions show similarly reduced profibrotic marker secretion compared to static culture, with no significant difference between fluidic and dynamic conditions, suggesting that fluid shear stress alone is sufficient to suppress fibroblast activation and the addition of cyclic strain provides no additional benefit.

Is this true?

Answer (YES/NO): NO